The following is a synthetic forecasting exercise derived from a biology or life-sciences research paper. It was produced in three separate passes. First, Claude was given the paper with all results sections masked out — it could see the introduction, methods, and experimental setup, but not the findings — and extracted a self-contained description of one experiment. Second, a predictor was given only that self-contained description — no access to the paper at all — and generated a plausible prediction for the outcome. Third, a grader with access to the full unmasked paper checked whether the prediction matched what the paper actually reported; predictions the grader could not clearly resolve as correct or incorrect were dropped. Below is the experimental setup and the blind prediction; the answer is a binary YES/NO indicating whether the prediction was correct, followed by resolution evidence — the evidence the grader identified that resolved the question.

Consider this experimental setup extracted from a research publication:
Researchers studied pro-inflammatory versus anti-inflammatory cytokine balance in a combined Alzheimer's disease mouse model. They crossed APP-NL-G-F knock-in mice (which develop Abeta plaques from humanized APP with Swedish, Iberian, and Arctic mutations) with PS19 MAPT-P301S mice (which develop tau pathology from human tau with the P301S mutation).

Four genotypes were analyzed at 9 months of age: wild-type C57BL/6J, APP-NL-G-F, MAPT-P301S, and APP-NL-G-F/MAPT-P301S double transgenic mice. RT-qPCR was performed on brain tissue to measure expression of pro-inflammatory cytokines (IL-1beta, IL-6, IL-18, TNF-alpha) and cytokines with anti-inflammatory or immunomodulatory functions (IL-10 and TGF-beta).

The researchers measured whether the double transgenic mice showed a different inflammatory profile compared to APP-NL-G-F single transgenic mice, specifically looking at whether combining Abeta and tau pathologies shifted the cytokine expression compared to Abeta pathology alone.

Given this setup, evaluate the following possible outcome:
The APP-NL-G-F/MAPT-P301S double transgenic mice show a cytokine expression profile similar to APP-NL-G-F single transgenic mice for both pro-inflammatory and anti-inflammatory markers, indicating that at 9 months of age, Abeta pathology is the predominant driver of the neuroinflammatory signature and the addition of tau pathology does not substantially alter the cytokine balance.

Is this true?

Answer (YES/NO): NO